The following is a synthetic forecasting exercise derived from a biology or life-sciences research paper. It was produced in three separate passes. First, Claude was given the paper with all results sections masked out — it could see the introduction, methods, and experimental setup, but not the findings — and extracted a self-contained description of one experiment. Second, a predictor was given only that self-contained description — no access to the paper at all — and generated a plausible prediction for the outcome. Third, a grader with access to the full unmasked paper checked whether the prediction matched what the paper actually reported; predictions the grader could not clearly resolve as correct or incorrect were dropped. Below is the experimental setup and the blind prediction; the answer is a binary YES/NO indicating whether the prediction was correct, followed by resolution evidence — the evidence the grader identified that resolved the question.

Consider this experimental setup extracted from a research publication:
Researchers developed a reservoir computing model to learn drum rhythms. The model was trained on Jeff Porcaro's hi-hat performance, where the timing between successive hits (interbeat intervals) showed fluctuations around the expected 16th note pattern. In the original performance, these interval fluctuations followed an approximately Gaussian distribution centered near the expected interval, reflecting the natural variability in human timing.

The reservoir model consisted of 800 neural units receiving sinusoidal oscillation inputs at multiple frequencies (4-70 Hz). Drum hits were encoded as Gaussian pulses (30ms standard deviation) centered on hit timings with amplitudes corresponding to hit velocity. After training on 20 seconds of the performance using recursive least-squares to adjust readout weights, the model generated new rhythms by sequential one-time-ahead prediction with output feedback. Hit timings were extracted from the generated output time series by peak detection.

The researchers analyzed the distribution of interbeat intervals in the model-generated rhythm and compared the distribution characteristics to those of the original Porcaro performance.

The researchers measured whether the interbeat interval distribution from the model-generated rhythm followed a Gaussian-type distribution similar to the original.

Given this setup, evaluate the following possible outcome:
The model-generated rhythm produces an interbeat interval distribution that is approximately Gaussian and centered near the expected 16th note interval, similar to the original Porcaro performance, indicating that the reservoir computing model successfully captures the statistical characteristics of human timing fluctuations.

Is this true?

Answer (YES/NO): YES